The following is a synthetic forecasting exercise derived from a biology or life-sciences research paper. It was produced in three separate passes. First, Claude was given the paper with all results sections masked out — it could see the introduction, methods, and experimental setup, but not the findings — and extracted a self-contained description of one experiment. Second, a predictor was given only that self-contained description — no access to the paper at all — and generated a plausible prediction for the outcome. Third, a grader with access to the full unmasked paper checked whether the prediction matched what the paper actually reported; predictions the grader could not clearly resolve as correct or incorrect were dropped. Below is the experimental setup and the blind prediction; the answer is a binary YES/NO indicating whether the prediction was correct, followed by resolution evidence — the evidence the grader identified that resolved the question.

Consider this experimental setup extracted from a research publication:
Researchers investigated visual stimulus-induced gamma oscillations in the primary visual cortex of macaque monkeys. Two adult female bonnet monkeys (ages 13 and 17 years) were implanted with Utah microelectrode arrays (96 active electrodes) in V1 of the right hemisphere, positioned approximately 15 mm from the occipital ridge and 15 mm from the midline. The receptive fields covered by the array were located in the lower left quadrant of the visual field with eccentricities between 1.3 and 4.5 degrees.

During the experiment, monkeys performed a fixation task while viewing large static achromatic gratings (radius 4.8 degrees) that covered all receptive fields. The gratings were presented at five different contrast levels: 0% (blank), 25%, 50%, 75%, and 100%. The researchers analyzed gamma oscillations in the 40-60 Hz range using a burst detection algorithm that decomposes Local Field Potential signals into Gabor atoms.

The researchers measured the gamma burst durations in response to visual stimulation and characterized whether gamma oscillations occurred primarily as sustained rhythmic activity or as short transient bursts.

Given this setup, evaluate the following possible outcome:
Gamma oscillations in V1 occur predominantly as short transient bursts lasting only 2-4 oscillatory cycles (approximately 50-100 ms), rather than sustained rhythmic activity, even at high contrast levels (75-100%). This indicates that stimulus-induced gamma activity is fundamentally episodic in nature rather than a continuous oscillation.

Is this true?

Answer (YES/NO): NO